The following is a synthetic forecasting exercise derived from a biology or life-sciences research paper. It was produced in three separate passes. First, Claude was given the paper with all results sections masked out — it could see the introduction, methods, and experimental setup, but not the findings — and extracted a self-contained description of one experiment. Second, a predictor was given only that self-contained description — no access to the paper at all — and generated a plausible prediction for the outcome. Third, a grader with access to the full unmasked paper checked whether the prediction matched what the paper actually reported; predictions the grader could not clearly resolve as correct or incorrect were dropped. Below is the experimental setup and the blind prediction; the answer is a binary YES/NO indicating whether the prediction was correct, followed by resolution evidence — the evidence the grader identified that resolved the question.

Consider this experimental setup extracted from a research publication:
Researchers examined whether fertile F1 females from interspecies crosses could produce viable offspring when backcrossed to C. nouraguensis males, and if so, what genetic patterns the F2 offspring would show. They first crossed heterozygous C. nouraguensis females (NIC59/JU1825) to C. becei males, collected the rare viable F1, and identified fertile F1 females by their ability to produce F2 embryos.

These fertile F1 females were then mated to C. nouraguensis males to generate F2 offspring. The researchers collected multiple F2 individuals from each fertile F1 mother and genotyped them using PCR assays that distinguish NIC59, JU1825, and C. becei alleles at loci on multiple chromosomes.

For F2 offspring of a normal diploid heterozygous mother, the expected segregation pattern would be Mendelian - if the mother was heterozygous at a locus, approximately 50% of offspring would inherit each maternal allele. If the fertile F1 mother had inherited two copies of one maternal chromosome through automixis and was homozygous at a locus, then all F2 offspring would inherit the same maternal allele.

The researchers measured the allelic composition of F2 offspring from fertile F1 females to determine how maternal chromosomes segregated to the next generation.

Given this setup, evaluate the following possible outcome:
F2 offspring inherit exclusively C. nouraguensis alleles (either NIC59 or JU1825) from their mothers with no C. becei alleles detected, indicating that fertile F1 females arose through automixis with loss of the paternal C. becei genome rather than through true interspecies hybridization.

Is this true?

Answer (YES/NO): YES